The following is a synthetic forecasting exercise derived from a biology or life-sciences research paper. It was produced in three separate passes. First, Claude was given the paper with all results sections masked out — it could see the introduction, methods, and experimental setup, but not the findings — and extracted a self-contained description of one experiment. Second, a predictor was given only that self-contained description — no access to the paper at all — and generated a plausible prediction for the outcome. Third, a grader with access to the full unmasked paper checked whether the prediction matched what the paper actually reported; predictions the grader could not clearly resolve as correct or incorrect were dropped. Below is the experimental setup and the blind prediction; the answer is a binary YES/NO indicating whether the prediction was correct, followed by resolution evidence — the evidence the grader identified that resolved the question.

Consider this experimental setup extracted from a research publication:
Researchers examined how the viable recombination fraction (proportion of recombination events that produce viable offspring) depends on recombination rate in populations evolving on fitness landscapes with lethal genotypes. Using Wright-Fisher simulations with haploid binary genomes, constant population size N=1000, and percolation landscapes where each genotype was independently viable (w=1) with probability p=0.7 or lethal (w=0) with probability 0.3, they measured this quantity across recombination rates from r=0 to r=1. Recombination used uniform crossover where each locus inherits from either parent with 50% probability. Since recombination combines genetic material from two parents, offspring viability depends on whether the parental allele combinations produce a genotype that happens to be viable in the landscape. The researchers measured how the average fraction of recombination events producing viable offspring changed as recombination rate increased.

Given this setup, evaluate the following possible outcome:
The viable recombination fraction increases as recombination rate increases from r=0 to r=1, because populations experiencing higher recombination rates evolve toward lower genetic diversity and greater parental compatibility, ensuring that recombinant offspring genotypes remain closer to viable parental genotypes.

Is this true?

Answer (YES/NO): NO